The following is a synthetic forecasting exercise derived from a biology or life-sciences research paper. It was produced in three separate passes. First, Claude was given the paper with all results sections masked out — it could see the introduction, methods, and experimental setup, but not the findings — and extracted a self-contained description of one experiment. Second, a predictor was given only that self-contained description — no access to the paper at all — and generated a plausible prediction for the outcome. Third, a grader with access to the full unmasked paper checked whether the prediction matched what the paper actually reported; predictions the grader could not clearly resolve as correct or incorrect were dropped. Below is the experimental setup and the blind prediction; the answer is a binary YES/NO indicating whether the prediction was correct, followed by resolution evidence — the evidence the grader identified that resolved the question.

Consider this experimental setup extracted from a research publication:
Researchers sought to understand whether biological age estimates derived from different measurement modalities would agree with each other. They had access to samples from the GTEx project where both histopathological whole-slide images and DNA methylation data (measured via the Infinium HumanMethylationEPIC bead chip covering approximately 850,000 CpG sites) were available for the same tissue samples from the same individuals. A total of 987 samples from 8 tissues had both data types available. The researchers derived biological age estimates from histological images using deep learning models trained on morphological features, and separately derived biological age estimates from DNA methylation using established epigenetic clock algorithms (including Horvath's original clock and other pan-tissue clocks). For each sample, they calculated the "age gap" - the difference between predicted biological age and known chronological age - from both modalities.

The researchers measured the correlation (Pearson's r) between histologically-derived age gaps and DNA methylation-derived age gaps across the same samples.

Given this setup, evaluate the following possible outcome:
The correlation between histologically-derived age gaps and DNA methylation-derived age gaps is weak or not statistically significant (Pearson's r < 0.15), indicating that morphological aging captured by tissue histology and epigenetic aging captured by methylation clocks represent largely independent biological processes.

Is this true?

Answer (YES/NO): YES